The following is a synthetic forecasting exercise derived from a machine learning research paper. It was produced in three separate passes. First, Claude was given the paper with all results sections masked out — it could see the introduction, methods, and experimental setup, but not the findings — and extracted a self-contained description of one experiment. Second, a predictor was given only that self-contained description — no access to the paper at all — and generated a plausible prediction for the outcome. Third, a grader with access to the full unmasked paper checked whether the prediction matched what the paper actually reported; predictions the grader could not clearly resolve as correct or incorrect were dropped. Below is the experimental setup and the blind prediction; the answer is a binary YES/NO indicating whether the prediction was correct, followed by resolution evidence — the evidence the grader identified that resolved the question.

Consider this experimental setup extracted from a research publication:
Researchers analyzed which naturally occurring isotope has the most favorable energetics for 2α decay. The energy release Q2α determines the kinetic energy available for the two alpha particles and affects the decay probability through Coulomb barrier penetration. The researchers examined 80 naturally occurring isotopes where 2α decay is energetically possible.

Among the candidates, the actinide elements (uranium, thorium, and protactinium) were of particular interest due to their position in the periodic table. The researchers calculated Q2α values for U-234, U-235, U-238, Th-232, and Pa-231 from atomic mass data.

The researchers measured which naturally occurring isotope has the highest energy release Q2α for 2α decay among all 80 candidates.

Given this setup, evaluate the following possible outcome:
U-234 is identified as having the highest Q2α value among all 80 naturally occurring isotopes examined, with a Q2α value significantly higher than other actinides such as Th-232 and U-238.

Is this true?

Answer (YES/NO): NO